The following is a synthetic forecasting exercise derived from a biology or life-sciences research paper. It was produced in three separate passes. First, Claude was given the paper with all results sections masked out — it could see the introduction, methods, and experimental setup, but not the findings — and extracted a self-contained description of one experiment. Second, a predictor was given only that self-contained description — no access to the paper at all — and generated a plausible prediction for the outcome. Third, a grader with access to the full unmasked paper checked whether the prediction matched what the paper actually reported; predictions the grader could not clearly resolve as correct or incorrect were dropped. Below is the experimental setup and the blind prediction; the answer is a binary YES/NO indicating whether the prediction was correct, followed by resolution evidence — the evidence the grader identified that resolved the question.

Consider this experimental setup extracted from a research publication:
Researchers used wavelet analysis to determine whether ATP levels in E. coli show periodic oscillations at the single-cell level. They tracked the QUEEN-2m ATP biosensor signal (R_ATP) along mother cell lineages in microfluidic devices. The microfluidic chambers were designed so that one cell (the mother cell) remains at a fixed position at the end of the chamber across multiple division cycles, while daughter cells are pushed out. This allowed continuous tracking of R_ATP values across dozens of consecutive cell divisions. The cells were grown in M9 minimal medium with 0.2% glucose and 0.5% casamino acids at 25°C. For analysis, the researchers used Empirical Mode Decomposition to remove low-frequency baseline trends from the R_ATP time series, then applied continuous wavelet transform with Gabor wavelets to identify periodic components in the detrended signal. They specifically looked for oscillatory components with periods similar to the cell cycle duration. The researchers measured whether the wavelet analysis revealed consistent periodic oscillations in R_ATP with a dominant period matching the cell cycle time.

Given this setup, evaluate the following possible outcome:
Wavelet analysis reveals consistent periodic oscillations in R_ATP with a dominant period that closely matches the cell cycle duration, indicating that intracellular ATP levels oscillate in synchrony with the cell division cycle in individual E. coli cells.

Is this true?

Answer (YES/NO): NO